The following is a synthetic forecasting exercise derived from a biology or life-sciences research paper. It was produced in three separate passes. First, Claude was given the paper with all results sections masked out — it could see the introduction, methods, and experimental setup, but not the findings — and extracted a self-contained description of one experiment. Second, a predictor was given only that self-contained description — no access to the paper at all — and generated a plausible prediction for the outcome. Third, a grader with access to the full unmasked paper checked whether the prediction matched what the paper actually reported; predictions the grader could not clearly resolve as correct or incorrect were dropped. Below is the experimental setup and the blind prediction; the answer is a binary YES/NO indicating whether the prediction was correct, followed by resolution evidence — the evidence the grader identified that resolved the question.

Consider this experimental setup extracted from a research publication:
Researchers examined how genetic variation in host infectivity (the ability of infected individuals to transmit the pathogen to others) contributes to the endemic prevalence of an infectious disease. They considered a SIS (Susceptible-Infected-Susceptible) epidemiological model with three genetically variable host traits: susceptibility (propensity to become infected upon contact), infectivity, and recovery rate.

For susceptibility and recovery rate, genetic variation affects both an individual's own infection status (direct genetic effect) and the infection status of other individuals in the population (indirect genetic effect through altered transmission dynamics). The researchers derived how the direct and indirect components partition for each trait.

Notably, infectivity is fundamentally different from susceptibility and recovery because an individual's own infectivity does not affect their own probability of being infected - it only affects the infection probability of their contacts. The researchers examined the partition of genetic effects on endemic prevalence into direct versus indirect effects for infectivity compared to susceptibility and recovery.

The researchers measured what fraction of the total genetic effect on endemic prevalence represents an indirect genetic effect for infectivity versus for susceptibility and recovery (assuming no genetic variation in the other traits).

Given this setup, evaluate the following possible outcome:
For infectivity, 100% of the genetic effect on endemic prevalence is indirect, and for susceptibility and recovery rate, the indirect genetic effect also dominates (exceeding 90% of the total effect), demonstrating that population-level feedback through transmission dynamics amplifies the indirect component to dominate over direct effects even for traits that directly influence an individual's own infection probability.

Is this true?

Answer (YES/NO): NO